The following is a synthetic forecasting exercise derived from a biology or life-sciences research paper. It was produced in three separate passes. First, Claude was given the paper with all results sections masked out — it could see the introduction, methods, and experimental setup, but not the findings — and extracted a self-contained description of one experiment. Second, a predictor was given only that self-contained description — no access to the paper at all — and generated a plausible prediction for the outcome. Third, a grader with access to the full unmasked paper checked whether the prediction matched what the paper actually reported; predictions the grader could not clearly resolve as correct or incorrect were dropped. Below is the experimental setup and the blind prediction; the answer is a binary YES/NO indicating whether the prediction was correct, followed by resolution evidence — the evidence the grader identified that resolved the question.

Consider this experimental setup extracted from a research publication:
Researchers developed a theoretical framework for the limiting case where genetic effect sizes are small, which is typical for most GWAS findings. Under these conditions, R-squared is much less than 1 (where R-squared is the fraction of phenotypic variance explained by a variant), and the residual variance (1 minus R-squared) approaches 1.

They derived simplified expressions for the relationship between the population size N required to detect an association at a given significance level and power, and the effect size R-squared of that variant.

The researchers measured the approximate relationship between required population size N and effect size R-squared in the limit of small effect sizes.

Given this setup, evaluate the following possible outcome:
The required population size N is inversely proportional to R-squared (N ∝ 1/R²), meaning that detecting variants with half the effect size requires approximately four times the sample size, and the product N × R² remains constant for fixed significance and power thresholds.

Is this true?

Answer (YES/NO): YES